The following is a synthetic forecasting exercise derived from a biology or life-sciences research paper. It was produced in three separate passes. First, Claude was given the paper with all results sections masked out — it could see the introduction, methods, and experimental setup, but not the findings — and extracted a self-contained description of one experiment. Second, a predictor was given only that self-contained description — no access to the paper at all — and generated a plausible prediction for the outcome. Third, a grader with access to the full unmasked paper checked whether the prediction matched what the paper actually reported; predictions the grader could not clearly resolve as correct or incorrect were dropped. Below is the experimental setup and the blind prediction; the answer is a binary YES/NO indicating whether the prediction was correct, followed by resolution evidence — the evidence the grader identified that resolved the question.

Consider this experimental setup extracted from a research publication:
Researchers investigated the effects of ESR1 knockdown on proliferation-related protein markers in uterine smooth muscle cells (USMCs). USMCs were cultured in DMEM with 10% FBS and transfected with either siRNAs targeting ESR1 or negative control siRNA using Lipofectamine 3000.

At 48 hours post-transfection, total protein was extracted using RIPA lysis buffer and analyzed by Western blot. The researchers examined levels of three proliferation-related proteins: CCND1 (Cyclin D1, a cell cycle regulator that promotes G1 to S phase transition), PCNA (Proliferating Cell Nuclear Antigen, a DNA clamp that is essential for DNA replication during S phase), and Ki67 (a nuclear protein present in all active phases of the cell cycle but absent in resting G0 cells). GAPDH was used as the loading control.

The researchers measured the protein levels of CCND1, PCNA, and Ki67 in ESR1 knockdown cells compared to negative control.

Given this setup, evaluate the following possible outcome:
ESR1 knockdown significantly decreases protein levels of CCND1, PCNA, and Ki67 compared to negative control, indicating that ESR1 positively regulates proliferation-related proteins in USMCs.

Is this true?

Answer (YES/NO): YES